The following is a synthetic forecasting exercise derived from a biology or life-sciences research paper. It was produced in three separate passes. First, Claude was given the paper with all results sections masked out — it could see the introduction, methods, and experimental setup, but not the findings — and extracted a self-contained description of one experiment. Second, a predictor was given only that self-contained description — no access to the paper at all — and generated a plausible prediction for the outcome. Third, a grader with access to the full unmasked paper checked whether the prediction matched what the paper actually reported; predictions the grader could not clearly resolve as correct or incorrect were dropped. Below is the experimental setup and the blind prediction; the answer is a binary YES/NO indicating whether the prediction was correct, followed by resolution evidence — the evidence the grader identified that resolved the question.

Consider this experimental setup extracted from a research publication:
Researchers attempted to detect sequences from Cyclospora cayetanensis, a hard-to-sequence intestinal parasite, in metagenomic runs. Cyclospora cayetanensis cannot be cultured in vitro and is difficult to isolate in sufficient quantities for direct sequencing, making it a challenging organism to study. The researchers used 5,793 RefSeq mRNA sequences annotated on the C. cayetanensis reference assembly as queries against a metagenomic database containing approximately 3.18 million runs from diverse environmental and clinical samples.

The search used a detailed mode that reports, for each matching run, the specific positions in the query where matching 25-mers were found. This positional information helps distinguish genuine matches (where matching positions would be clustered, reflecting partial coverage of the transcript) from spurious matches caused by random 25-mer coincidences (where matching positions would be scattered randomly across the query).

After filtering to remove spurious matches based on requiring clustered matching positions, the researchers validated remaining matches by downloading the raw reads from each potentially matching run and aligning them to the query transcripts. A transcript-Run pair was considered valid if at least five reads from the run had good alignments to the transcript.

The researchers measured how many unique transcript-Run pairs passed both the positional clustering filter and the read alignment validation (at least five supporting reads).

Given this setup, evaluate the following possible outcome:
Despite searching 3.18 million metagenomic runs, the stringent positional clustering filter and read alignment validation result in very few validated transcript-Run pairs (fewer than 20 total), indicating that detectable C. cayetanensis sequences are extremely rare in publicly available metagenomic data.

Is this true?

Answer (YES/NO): NO